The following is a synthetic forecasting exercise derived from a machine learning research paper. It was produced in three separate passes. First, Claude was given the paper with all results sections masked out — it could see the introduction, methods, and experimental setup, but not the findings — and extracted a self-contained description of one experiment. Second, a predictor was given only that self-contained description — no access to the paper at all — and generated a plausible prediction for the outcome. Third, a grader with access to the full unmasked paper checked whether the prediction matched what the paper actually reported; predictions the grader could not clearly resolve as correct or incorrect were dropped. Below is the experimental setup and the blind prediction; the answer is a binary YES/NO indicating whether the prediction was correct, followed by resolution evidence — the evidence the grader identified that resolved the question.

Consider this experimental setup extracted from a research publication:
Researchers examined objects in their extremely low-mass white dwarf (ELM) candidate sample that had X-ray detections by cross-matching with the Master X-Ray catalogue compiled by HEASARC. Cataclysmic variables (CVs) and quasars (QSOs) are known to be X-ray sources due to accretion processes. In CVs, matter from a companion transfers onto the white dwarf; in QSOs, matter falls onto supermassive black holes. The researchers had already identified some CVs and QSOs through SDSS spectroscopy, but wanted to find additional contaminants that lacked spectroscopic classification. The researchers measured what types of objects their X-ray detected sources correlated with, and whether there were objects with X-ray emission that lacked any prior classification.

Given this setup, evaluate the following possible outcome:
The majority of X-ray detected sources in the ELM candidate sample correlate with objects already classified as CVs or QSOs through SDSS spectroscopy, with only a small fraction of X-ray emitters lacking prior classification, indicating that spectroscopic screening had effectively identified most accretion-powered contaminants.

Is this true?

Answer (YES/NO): YES